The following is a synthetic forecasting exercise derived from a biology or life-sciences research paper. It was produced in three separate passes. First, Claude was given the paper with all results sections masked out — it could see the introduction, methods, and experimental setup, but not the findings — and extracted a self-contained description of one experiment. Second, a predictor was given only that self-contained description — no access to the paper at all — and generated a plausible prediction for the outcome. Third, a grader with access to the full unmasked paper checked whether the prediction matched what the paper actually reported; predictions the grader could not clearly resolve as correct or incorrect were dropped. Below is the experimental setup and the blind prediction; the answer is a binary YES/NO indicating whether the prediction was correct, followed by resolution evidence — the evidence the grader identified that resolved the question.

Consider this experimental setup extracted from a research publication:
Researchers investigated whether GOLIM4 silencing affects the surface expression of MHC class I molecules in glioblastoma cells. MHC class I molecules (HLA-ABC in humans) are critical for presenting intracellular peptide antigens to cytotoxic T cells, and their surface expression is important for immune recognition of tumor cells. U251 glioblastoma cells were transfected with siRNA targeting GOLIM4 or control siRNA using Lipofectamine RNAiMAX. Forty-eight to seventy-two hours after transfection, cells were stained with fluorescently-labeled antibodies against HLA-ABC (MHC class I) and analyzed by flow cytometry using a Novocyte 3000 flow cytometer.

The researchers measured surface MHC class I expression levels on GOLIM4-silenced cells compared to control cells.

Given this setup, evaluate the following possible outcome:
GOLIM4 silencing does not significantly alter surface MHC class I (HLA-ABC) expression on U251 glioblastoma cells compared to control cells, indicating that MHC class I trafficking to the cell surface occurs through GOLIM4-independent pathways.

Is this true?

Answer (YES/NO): NO